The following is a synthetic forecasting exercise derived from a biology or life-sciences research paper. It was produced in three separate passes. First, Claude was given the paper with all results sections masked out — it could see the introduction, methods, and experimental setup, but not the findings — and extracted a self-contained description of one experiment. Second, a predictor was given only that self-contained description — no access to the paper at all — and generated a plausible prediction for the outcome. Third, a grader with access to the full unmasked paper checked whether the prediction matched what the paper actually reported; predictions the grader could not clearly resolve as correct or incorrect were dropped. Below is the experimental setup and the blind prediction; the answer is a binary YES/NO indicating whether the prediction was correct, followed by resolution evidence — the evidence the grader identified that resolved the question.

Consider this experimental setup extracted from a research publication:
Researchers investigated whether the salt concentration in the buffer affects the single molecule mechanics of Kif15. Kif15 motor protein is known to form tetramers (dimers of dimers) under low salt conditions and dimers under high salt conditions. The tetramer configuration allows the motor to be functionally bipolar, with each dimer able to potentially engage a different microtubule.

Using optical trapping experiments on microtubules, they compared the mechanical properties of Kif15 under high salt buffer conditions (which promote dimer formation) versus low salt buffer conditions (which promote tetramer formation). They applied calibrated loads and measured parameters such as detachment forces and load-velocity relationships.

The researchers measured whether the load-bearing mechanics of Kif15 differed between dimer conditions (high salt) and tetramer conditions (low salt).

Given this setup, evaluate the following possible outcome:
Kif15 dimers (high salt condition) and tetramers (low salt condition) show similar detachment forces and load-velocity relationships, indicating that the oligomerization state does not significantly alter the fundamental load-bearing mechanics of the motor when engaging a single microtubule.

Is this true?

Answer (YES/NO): YES